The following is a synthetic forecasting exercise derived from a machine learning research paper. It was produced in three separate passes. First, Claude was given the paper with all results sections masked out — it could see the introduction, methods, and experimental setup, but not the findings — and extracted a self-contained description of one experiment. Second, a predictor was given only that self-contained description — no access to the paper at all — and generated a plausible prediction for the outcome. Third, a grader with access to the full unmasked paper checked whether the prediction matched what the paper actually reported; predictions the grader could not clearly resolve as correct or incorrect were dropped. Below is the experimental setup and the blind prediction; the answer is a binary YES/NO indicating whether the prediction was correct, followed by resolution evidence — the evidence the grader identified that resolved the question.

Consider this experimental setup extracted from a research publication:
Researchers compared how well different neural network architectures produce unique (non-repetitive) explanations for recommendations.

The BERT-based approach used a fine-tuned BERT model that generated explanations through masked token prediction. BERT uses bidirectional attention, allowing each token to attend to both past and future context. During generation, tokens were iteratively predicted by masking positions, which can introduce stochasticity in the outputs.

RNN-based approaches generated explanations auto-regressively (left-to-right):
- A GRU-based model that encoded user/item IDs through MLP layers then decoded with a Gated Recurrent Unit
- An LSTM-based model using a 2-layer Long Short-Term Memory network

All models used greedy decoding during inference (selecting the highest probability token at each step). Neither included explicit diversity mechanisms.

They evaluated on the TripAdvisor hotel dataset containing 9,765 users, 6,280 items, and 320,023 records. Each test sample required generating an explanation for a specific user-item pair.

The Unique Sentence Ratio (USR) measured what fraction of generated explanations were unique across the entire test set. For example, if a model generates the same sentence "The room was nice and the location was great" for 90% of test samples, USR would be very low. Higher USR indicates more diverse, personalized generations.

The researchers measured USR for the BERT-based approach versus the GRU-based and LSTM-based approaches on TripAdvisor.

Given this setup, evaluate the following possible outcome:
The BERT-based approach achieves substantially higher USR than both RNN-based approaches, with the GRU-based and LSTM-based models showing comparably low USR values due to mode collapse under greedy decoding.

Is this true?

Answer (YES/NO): YES